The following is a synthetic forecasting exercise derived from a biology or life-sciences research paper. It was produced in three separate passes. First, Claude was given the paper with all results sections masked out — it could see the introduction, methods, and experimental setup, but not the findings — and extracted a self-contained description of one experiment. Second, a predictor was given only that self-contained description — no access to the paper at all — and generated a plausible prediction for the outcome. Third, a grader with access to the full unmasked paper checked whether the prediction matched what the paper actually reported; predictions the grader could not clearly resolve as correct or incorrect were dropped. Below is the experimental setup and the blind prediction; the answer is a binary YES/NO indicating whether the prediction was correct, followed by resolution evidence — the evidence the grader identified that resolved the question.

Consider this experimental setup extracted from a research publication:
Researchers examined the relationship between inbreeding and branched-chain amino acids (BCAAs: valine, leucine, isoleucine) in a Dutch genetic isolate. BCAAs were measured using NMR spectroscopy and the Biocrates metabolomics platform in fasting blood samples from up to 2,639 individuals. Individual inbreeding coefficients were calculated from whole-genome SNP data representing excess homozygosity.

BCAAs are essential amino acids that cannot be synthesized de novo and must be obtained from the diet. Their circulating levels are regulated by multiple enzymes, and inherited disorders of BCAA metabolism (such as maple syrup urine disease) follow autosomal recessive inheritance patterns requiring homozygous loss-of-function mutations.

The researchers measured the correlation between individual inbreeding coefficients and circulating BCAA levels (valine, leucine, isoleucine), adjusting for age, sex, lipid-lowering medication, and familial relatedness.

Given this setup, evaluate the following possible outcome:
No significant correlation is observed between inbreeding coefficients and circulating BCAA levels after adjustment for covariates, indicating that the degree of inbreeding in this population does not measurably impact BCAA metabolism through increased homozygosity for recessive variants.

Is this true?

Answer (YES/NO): NO